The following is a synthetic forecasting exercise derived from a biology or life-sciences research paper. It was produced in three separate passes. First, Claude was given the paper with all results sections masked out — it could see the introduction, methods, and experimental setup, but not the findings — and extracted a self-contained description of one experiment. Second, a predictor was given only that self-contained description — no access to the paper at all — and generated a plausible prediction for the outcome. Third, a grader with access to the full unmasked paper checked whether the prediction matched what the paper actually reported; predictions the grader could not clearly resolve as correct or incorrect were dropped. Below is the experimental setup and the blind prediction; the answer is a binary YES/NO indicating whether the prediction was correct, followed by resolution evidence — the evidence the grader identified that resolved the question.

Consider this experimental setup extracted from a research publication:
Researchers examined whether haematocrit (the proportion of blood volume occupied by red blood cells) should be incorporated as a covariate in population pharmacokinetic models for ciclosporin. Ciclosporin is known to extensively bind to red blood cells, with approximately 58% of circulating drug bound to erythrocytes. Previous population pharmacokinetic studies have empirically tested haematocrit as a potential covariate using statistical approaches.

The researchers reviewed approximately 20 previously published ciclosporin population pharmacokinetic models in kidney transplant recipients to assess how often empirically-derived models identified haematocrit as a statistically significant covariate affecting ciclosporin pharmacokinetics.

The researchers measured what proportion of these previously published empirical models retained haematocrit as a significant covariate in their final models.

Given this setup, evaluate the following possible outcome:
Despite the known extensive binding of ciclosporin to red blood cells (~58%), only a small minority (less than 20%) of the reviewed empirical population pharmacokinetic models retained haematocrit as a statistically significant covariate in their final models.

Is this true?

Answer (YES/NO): YES